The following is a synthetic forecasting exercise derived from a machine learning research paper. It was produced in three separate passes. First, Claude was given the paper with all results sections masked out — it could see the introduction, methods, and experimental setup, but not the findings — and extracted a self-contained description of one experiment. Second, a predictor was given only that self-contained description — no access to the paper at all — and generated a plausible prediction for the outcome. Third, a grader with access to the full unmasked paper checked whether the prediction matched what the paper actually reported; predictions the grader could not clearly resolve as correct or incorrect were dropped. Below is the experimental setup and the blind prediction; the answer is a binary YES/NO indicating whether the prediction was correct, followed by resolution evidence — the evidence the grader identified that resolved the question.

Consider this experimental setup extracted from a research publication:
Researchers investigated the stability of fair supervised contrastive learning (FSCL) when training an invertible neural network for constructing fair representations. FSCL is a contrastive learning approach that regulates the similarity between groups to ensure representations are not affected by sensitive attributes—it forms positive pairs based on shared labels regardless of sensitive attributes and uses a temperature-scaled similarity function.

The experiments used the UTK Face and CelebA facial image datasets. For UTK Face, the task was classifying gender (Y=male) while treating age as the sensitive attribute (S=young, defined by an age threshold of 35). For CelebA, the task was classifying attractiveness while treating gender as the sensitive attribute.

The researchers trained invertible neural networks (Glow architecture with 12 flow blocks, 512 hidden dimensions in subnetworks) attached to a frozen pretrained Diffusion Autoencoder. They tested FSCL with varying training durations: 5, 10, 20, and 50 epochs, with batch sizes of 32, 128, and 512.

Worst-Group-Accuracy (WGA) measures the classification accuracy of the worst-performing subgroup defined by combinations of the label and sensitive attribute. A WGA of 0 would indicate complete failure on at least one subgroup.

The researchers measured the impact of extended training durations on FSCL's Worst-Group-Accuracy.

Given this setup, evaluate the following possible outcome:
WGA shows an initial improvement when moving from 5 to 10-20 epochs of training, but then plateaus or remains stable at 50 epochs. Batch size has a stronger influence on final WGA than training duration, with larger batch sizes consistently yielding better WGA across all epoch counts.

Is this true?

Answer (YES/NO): NO